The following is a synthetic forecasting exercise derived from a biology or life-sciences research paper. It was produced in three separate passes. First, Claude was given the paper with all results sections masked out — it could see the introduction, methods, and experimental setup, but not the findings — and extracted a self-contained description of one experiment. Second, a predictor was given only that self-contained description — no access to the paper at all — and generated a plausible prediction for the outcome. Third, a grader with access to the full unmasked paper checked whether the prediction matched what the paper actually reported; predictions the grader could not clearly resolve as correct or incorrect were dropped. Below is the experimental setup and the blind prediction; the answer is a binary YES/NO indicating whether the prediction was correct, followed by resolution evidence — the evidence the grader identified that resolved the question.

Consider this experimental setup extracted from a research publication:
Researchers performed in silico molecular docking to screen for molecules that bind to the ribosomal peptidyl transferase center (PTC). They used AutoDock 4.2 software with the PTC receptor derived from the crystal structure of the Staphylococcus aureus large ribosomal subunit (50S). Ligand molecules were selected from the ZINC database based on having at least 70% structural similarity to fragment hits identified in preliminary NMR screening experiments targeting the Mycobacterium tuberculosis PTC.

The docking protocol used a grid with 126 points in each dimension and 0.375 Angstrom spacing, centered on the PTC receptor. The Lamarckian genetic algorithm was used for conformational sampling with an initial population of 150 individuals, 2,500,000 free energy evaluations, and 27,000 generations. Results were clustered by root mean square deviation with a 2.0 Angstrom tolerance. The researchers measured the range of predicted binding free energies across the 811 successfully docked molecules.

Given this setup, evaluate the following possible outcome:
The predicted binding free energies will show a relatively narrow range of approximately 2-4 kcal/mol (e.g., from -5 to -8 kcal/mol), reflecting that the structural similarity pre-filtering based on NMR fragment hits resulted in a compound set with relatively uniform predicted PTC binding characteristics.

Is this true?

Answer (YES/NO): NO